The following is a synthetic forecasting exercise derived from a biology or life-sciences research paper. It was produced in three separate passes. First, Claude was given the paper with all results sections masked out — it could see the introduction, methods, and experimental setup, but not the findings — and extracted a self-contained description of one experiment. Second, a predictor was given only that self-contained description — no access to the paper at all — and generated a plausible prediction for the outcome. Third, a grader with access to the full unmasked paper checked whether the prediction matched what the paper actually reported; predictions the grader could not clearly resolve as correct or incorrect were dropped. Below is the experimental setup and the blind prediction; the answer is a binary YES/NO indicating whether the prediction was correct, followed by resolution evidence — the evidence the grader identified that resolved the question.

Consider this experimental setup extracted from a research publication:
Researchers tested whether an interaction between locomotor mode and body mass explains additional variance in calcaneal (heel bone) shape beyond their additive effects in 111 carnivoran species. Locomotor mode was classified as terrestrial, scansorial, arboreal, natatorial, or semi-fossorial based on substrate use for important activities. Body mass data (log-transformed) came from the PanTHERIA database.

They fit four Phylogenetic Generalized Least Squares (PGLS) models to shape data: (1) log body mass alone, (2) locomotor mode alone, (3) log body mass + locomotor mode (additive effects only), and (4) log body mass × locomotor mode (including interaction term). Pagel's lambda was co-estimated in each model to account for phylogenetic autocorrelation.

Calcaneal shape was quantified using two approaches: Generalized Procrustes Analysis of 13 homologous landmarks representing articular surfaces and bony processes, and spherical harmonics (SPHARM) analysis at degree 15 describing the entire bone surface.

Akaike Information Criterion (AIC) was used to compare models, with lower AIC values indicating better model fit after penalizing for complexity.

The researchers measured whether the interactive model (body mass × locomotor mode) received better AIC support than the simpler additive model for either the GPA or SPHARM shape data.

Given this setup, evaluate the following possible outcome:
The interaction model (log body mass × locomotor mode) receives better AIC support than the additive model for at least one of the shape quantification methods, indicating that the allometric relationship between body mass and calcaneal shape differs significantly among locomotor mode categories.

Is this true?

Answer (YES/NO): NO